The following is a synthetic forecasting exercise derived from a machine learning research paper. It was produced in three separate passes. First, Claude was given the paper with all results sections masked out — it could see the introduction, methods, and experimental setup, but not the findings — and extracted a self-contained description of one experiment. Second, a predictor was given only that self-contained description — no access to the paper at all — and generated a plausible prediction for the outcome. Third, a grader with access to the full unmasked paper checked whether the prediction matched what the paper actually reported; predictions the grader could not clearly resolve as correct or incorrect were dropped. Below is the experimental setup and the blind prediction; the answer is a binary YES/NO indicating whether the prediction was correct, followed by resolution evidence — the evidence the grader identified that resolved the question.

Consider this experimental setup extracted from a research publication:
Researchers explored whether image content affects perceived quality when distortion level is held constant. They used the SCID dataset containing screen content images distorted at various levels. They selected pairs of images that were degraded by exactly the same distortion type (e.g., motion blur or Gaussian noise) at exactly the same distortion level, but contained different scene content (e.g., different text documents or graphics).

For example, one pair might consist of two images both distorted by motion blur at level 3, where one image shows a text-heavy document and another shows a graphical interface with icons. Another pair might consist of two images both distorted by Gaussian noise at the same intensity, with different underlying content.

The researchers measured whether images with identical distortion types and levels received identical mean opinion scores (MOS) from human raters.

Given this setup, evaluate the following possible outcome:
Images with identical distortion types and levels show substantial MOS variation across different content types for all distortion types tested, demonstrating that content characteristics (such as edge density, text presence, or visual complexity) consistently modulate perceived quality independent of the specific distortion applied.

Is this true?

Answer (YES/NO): NO